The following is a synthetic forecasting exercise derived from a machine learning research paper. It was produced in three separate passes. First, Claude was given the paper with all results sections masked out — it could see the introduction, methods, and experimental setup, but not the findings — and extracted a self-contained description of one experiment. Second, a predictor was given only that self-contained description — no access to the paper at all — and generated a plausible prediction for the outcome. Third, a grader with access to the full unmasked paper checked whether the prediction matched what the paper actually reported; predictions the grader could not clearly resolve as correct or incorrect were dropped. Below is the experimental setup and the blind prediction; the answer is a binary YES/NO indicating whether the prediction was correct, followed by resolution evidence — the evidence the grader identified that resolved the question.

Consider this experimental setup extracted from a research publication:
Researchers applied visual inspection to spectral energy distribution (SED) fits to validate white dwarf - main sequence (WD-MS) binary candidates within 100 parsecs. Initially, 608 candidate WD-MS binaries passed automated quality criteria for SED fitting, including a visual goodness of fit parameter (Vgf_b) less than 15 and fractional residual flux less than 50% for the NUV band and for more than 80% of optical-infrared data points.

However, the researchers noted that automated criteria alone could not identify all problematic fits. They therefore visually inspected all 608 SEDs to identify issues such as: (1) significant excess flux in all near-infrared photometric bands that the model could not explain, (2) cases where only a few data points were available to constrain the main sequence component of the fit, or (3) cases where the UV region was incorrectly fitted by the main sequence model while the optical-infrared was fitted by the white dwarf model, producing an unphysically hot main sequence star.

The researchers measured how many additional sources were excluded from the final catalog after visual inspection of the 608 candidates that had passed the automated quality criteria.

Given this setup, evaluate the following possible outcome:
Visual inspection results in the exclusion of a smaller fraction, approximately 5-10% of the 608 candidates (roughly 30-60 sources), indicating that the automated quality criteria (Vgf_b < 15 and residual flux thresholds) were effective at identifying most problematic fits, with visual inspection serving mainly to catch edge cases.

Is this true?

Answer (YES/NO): NO